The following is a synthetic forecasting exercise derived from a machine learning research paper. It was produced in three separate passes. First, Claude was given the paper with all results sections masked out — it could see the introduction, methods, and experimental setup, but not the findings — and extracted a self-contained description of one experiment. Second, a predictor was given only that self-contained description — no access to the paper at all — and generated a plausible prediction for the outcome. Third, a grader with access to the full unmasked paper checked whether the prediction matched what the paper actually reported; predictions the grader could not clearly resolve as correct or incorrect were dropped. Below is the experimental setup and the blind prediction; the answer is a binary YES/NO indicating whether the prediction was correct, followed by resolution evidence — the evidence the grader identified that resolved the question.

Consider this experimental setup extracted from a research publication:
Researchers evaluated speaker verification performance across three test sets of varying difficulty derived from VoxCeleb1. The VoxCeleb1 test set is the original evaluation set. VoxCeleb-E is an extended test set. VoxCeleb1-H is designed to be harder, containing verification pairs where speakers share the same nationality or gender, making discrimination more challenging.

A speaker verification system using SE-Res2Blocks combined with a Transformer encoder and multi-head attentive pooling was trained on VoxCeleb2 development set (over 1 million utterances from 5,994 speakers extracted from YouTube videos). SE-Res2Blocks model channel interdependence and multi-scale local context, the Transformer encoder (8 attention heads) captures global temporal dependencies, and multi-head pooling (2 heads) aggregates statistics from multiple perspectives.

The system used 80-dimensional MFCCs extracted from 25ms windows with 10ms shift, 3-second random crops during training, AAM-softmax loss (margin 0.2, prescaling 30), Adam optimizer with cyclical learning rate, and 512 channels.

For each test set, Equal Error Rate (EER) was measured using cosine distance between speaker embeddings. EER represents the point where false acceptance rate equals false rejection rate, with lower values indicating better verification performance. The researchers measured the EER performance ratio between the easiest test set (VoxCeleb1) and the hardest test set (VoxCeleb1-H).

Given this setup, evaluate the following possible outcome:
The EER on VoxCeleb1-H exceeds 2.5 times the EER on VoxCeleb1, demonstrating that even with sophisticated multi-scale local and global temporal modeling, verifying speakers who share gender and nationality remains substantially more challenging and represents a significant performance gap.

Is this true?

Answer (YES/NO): NO